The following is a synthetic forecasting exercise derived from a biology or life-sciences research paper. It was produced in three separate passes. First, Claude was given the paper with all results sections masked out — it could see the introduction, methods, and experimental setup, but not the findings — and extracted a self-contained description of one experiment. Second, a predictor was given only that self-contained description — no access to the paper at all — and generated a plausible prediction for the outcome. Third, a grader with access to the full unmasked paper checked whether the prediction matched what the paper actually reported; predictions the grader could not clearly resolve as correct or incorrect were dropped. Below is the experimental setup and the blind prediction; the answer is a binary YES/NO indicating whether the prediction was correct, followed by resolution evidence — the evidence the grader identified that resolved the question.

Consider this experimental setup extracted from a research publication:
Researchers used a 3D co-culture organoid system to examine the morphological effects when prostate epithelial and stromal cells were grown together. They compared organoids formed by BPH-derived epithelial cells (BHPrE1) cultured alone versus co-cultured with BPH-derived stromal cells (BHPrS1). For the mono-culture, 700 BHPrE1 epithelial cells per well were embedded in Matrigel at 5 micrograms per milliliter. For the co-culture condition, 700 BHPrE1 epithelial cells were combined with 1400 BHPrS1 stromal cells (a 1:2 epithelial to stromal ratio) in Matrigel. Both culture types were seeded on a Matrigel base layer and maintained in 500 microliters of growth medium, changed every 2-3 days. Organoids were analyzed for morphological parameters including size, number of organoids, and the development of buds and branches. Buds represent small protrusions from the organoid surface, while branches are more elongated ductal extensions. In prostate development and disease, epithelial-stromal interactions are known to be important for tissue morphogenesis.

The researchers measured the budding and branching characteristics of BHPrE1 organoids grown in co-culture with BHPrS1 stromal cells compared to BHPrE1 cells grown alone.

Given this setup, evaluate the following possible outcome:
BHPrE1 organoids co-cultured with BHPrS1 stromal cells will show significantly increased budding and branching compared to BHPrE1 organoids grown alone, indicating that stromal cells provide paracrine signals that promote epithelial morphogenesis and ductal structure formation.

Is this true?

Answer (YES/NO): YES